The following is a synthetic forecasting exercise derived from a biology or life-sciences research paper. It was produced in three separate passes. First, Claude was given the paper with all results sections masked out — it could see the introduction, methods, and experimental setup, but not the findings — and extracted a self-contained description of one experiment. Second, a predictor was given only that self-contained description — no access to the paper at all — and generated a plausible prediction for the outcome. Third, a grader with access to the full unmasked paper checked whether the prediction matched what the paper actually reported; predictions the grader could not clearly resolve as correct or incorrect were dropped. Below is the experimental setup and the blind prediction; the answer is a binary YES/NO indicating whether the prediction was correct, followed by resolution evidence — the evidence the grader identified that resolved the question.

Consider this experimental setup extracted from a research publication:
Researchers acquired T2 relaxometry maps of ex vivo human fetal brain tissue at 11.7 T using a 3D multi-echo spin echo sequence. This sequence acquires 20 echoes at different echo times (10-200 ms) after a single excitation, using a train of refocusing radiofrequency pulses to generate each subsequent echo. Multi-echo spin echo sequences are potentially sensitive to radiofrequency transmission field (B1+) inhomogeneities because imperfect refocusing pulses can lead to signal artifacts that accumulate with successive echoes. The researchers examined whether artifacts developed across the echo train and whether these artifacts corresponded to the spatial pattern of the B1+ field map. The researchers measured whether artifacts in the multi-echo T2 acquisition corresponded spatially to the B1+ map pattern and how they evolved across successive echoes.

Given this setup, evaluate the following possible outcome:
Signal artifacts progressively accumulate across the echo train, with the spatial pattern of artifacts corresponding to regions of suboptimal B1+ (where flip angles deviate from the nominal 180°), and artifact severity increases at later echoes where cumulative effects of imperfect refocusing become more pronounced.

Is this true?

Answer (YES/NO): YES